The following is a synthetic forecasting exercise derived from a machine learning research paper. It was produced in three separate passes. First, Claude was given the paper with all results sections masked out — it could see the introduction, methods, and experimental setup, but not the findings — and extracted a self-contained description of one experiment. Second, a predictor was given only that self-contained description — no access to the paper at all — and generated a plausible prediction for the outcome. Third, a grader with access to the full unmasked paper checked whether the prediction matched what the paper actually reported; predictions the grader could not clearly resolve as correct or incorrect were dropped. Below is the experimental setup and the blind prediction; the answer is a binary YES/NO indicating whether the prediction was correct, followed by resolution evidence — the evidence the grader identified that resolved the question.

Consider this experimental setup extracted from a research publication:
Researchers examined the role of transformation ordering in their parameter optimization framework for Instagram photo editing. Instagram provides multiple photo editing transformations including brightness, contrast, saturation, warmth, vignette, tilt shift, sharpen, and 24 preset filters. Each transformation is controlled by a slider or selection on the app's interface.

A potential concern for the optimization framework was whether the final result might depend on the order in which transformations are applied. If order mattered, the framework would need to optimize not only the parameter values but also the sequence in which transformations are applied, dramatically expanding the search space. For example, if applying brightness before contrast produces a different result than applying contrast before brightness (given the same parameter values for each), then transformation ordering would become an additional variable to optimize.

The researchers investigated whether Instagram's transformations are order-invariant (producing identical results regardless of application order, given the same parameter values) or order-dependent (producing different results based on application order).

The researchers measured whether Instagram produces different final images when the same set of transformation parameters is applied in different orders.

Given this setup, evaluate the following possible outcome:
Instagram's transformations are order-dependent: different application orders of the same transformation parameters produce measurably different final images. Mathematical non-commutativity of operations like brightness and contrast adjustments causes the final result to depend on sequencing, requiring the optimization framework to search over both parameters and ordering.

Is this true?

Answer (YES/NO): NO